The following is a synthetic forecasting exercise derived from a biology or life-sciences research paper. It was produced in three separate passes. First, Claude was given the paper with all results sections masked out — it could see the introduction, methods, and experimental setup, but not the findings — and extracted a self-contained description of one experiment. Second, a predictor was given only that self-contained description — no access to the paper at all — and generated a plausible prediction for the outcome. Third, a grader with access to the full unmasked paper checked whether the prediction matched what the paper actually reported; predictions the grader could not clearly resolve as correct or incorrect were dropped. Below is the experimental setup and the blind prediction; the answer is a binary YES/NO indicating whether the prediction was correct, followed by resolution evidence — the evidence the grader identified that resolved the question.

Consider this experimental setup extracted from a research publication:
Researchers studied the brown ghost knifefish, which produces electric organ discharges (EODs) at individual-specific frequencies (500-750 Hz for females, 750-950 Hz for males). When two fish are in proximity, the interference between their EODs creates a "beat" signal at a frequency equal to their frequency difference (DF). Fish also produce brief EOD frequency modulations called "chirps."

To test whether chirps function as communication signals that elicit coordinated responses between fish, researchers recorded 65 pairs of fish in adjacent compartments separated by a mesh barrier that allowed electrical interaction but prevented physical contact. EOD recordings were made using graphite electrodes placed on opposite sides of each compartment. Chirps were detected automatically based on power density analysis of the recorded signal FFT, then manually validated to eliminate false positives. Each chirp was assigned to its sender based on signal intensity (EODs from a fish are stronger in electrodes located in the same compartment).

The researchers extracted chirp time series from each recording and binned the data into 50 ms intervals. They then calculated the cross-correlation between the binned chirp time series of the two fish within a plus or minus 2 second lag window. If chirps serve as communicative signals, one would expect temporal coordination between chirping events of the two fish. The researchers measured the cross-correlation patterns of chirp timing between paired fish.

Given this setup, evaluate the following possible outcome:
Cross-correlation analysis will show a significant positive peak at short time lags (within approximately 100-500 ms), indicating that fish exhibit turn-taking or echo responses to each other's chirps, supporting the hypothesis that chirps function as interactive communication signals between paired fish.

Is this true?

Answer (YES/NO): NO